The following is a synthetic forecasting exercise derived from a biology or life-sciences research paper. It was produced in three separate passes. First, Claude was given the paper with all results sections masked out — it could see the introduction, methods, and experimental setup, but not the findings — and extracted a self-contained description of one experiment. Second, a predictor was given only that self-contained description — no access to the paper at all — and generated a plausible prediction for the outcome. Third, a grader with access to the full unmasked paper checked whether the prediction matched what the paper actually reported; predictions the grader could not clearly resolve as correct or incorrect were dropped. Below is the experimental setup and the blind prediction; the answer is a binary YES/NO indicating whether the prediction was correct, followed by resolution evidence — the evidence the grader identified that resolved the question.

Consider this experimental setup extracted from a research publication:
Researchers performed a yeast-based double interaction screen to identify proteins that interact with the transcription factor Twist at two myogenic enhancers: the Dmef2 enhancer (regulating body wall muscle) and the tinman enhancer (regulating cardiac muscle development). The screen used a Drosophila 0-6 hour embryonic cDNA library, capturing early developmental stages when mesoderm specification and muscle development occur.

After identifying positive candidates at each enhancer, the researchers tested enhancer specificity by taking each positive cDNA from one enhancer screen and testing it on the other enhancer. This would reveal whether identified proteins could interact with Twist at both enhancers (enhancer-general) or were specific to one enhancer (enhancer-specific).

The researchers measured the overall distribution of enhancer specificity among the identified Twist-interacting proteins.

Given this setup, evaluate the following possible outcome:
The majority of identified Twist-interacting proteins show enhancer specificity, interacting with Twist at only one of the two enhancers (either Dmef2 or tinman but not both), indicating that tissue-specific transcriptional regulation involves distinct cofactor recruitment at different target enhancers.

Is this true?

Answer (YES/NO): NO